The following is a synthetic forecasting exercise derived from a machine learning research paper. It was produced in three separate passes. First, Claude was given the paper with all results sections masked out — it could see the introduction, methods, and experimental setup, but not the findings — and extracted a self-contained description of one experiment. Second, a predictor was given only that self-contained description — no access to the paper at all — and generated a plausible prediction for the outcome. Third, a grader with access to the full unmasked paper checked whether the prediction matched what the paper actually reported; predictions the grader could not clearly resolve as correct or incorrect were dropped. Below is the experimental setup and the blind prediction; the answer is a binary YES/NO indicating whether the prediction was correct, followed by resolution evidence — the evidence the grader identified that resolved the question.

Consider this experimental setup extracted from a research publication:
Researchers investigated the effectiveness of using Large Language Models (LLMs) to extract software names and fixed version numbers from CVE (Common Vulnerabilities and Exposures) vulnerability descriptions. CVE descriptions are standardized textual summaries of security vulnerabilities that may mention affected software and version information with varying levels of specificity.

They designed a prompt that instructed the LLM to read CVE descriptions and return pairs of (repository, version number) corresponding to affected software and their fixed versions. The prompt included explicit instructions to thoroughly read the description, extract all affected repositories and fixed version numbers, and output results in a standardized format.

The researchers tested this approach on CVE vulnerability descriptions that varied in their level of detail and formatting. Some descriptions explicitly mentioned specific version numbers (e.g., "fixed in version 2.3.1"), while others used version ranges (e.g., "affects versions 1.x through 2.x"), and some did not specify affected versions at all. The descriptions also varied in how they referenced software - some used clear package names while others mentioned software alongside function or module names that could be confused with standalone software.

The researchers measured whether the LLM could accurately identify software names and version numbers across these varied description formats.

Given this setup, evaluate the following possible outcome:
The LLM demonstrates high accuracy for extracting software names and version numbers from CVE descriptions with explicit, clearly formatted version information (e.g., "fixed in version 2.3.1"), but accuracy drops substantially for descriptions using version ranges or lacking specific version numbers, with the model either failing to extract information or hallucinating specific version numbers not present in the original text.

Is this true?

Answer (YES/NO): NO